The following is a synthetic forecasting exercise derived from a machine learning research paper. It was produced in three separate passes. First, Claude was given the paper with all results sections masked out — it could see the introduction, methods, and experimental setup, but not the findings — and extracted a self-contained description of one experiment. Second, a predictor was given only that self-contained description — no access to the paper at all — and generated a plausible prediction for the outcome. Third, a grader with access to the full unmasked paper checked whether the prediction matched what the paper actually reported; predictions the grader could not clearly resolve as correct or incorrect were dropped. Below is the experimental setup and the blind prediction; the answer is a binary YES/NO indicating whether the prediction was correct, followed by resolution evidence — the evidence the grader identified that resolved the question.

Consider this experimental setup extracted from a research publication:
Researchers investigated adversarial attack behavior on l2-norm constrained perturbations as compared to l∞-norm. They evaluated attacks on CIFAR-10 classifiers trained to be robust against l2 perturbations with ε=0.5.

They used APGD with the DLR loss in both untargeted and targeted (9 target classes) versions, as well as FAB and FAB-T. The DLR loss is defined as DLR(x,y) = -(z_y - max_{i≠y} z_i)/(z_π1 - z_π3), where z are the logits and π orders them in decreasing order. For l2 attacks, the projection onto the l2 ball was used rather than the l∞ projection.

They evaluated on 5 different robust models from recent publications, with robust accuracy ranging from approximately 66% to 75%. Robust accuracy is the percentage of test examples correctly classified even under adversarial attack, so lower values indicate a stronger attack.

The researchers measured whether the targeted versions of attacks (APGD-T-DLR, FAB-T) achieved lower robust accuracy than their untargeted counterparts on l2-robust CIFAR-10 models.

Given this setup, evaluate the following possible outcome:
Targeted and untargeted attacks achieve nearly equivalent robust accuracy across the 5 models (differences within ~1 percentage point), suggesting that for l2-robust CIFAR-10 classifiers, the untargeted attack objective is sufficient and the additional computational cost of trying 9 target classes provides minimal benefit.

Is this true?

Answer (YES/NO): NO